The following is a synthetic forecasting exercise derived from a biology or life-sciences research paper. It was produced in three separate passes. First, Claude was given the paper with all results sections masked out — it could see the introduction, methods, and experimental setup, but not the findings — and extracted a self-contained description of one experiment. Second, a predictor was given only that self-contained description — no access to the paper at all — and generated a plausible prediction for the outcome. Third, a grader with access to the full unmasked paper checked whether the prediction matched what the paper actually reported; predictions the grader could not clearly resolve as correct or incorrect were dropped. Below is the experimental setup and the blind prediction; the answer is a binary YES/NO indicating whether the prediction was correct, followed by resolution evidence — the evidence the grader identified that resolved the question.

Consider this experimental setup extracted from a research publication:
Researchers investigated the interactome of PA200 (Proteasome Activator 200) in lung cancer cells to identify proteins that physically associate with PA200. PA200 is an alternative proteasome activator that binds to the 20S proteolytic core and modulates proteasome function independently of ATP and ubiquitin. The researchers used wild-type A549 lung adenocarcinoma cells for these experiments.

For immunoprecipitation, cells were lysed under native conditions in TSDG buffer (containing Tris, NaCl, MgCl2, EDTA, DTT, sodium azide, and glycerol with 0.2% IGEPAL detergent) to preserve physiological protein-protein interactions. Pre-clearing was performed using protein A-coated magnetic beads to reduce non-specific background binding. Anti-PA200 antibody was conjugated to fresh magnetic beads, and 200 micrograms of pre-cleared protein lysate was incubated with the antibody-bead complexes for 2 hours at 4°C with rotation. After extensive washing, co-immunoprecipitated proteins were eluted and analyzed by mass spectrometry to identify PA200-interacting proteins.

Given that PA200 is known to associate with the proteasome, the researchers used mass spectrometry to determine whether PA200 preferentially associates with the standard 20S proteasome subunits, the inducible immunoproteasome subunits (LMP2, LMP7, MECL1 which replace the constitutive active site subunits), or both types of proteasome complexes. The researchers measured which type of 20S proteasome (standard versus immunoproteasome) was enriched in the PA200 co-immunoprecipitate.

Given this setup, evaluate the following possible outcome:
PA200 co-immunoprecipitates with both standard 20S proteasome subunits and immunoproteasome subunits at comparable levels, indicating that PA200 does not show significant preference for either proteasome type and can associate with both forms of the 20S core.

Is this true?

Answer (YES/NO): NO